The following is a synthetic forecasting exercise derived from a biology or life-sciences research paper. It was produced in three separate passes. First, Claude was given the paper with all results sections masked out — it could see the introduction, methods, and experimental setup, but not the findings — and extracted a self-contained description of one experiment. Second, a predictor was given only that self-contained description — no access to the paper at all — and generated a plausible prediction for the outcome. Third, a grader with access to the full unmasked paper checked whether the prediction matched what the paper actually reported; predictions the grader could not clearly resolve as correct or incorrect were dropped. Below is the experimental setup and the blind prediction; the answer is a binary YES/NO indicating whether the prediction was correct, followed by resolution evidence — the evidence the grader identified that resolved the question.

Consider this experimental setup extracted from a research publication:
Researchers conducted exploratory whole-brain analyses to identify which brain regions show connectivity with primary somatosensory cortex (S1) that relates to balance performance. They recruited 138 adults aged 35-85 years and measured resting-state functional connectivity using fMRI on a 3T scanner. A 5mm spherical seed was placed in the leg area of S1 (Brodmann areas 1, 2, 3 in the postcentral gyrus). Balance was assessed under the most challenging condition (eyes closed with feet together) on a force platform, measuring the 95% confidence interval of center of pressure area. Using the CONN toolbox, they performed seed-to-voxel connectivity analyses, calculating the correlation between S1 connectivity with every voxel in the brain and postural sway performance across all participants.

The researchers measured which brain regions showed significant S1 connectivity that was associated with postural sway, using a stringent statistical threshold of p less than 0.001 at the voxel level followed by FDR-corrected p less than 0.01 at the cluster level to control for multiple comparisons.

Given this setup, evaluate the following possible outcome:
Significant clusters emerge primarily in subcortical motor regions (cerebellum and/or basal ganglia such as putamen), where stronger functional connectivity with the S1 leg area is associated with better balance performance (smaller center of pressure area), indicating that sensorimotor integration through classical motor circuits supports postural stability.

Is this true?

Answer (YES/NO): NO